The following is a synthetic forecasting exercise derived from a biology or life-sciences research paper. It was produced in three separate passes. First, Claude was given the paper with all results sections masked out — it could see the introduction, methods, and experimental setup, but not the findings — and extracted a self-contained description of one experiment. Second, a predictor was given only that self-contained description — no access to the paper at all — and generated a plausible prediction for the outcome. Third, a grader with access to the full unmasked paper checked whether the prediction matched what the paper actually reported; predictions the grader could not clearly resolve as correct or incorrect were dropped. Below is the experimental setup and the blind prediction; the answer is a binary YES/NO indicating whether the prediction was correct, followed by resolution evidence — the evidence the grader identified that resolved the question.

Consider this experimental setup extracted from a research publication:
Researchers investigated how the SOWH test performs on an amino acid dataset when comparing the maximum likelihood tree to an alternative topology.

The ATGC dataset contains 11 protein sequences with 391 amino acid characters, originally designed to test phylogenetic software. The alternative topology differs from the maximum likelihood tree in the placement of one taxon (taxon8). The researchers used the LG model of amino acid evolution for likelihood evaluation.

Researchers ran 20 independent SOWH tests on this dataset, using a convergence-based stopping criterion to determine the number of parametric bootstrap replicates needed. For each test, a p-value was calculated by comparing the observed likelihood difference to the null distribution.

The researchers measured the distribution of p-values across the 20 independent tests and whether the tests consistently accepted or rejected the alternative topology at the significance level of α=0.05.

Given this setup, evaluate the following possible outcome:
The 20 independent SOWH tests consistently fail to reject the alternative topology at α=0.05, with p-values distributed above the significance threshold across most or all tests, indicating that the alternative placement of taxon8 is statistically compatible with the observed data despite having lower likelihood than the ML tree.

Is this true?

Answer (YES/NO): YES